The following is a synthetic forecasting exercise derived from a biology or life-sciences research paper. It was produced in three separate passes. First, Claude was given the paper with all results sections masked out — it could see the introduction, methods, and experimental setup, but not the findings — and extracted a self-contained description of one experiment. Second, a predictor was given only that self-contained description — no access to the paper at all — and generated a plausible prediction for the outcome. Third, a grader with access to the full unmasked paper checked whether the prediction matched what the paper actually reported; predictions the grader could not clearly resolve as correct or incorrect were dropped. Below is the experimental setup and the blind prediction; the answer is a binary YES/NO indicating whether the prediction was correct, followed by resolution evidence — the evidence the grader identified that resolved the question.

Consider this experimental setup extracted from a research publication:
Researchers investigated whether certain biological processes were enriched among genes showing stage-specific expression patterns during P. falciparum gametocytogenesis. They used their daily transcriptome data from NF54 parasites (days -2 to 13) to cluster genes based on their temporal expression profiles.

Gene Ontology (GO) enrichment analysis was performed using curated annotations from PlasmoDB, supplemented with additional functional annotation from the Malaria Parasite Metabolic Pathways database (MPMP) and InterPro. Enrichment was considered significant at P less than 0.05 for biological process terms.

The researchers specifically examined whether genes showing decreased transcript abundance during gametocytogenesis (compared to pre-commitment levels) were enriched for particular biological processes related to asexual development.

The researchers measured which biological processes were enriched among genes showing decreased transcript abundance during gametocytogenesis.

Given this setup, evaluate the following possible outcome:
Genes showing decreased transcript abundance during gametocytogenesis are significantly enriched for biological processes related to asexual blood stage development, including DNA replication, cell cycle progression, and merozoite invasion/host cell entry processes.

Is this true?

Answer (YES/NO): NO